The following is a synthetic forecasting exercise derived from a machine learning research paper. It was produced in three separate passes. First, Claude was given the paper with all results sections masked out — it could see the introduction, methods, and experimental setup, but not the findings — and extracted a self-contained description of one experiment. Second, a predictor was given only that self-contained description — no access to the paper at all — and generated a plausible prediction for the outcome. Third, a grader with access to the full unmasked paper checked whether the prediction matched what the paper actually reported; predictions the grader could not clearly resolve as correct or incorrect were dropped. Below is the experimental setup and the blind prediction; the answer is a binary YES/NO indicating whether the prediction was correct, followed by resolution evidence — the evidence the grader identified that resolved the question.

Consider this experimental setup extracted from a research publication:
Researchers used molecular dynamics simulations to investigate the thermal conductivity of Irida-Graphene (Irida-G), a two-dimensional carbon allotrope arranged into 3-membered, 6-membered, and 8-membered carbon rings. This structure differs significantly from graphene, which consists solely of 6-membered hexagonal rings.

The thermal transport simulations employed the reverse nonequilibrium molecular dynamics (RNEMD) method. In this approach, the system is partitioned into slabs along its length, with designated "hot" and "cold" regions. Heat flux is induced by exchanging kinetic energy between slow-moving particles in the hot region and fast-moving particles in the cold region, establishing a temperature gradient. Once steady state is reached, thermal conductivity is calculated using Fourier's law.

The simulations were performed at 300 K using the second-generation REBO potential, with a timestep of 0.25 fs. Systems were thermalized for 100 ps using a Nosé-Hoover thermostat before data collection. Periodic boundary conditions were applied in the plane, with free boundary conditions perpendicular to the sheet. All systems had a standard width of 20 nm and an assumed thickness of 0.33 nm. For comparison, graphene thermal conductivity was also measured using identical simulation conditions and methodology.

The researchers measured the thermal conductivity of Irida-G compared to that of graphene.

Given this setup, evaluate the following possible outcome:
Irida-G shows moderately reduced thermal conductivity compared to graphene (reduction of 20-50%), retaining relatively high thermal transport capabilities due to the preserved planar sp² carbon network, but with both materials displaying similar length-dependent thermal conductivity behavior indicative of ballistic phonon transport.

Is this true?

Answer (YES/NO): NO